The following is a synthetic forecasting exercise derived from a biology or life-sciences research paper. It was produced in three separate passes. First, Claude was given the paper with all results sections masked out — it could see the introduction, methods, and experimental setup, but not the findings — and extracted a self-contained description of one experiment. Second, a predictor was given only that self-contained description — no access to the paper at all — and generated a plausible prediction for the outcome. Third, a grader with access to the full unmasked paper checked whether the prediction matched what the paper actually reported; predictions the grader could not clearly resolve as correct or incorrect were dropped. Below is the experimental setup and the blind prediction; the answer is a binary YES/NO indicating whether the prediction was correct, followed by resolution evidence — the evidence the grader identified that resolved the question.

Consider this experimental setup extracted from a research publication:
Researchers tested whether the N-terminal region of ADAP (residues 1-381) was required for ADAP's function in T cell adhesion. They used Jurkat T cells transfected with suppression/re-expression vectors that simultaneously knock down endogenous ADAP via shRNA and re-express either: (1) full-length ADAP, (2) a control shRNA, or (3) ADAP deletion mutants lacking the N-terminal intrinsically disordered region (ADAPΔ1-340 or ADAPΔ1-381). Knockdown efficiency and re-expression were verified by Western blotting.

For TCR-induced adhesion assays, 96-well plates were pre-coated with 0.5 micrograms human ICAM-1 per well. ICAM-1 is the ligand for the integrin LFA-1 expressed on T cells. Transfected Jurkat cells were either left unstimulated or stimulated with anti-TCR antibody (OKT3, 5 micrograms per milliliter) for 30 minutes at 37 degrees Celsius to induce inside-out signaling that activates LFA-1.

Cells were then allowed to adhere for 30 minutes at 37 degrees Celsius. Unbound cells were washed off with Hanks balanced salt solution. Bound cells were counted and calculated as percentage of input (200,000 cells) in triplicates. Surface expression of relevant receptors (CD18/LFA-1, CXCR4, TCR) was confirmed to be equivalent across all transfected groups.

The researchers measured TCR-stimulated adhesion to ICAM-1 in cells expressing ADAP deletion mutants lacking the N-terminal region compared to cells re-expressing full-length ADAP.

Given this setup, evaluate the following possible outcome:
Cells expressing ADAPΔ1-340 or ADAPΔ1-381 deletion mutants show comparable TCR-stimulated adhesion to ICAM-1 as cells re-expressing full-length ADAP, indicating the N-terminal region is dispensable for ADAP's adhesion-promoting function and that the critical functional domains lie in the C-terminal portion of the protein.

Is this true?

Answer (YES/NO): NO